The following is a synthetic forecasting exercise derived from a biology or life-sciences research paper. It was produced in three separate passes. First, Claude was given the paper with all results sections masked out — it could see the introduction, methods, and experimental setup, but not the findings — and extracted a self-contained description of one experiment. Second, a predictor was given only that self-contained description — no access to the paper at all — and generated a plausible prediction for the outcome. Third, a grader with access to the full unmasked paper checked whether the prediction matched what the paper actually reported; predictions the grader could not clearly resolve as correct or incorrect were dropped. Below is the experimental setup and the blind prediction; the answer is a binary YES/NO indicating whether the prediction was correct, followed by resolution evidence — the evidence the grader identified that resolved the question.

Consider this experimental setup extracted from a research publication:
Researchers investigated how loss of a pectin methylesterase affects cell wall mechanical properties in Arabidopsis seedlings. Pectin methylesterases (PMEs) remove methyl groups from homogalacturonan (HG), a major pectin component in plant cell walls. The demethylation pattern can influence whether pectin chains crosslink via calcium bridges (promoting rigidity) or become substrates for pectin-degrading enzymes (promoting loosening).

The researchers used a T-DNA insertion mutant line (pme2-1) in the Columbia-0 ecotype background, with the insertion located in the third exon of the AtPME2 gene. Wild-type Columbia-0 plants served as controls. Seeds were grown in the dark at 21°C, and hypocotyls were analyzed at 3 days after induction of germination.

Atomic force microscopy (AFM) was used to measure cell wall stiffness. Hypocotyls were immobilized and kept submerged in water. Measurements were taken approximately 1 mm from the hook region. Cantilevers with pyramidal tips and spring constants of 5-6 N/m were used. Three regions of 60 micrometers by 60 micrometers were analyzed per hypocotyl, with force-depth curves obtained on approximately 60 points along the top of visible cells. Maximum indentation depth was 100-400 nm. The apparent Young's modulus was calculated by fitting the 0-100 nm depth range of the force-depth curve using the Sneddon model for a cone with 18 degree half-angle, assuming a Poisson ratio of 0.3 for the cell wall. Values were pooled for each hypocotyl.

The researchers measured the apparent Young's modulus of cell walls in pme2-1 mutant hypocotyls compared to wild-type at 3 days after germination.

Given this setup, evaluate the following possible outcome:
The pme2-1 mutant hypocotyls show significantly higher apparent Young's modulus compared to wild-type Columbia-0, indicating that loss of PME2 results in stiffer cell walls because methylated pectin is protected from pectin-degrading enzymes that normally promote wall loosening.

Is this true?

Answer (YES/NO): YES